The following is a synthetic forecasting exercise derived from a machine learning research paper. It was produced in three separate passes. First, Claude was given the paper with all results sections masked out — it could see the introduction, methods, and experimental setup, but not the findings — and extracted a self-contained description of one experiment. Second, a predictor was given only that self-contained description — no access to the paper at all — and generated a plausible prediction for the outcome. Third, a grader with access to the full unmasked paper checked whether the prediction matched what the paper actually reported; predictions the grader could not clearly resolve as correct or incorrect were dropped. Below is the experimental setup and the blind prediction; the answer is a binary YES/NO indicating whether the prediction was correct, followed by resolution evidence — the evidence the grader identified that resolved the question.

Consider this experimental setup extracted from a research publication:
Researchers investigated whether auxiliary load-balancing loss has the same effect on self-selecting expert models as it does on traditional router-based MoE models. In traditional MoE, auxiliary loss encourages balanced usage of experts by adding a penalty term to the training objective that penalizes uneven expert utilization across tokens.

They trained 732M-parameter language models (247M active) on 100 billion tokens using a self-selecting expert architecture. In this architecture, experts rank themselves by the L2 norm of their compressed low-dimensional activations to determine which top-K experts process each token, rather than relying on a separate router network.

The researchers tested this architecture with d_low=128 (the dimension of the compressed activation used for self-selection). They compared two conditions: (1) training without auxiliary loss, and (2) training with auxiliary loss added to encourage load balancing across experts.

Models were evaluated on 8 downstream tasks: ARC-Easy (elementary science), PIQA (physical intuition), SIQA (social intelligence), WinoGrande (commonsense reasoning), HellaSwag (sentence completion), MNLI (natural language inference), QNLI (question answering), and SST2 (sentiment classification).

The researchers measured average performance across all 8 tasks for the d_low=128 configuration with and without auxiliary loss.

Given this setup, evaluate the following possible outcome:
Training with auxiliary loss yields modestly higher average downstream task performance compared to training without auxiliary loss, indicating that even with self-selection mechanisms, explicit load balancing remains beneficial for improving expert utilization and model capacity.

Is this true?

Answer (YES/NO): NO